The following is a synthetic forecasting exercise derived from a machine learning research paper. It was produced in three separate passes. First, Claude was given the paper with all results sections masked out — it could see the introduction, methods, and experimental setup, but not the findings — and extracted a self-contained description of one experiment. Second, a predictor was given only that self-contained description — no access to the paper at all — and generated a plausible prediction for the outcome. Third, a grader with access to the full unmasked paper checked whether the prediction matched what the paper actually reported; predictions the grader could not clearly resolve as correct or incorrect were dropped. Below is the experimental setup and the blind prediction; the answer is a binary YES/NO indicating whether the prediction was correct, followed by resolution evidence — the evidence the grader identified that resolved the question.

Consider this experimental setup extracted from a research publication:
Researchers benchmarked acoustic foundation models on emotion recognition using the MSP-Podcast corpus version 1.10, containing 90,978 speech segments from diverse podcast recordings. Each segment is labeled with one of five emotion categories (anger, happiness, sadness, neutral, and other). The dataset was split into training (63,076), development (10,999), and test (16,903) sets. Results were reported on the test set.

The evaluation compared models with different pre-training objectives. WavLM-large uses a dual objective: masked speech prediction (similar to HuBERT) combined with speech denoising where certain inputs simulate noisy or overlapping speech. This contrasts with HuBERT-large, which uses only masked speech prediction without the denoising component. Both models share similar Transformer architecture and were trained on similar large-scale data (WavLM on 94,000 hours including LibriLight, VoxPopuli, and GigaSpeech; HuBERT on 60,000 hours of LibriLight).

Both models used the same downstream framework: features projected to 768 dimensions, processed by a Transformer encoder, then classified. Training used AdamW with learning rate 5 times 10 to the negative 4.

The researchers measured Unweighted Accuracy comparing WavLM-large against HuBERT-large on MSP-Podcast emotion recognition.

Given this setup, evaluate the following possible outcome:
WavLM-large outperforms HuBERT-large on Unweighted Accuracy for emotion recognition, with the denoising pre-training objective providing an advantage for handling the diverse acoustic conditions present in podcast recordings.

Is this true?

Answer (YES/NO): NO